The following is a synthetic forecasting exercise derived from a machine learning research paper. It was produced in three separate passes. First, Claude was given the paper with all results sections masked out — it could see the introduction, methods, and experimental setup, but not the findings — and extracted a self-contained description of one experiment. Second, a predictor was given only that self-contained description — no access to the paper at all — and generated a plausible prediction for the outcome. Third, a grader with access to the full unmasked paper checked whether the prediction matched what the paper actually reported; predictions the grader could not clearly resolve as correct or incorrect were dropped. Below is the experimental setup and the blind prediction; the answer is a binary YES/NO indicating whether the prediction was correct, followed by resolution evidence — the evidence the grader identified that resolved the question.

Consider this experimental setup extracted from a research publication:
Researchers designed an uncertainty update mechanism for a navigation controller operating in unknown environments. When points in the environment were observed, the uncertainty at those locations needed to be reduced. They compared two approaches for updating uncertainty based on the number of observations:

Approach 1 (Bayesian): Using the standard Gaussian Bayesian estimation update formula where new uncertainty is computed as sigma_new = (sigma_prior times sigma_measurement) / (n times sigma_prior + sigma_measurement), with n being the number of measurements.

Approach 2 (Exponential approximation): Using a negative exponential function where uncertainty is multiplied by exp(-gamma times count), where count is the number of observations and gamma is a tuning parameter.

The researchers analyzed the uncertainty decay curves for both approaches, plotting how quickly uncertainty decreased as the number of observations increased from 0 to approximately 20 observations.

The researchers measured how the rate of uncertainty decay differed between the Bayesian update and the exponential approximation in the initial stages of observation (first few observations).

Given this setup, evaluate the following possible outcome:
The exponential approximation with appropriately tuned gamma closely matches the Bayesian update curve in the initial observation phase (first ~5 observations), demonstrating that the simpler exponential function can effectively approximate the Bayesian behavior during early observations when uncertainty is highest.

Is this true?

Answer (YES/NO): NO